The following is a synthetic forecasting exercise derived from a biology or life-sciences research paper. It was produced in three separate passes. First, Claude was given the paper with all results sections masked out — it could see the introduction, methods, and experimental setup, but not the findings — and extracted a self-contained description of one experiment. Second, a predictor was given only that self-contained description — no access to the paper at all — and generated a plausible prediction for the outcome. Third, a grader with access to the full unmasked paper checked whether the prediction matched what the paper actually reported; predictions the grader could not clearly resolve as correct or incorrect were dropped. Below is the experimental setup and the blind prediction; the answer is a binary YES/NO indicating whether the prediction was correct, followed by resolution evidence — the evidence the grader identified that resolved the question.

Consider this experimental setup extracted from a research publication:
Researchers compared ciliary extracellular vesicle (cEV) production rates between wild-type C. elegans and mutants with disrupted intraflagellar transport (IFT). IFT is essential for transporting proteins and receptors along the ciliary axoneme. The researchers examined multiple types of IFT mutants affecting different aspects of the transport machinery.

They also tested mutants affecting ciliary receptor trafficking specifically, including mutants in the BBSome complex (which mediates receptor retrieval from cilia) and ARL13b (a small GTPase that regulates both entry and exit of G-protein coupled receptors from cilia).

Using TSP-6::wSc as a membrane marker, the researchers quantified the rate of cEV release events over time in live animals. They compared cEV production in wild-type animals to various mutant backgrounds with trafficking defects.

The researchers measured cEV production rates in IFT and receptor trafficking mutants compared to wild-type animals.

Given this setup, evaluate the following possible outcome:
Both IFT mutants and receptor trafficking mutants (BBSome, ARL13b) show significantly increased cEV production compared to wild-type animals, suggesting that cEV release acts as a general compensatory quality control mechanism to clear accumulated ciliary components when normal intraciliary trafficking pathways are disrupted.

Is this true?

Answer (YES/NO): YES